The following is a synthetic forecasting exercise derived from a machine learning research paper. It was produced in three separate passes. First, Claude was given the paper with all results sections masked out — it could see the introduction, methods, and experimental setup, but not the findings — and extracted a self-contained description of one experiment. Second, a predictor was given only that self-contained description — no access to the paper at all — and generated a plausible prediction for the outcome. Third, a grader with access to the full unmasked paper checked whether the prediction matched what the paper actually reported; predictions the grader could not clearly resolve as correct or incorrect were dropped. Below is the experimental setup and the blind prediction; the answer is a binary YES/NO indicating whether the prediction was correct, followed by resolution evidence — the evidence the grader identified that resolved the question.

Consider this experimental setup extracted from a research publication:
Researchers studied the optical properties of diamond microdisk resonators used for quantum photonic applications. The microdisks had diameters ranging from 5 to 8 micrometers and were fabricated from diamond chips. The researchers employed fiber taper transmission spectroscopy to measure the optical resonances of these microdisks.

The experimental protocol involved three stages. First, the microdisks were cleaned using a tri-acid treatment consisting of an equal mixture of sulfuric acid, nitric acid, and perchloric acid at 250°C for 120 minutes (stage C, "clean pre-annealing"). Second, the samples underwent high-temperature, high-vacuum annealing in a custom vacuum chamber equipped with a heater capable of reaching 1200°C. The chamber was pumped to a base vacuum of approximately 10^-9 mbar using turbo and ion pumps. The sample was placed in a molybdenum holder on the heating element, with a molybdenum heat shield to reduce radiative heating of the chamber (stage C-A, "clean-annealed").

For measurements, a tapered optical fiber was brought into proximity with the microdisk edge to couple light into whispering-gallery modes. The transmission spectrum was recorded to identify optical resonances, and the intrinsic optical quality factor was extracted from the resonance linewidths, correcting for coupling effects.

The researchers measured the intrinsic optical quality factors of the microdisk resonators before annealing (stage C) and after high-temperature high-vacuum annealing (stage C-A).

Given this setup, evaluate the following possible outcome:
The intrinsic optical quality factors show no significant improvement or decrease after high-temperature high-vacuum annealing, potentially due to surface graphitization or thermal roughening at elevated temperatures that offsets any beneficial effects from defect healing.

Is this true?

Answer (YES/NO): NO